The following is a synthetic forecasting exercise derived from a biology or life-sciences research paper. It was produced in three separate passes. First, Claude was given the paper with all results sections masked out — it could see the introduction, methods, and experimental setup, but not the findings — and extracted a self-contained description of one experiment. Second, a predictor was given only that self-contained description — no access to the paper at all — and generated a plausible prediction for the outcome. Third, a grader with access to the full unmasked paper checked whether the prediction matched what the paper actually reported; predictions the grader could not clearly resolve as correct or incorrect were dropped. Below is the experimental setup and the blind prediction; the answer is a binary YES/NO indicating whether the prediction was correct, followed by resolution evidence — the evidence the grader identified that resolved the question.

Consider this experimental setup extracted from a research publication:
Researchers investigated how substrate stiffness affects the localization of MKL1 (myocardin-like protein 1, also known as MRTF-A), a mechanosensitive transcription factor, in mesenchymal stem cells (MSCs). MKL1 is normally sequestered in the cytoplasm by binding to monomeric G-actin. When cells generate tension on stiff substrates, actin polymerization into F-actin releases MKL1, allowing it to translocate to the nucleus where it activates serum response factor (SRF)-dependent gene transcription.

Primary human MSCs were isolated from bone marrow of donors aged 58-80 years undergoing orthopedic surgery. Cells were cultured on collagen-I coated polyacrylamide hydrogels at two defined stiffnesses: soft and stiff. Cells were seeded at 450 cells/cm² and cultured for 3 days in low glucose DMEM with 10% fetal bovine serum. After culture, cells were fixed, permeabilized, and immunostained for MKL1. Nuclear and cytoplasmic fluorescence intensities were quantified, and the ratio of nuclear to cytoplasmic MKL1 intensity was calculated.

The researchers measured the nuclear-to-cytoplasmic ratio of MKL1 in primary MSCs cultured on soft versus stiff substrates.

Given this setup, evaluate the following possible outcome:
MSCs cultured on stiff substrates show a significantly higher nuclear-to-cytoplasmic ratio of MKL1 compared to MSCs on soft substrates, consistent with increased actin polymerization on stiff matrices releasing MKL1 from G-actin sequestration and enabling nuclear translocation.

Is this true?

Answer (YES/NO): YES